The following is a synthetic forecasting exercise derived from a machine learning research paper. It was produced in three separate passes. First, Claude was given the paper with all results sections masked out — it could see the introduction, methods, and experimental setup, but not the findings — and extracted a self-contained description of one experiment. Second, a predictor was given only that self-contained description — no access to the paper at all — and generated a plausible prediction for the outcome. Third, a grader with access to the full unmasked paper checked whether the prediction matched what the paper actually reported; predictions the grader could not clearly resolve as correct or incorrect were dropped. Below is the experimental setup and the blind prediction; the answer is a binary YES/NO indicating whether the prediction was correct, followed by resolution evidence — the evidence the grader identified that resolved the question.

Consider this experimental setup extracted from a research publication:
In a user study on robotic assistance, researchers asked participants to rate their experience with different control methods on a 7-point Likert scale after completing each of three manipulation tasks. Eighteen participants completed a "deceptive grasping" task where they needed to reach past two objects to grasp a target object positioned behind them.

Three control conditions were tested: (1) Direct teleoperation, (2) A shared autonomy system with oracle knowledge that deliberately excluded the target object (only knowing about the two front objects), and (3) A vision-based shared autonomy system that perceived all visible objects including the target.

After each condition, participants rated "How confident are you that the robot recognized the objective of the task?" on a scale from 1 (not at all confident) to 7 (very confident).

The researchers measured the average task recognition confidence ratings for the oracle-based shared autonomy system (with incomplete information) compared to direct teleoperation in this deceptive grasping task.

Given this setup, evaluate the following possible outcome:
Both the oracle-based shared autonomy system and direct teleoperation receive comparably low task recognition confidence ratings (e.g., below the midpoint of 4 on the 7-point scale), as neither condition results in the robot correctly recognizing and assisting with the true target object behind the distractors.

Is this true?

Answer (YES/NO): YES